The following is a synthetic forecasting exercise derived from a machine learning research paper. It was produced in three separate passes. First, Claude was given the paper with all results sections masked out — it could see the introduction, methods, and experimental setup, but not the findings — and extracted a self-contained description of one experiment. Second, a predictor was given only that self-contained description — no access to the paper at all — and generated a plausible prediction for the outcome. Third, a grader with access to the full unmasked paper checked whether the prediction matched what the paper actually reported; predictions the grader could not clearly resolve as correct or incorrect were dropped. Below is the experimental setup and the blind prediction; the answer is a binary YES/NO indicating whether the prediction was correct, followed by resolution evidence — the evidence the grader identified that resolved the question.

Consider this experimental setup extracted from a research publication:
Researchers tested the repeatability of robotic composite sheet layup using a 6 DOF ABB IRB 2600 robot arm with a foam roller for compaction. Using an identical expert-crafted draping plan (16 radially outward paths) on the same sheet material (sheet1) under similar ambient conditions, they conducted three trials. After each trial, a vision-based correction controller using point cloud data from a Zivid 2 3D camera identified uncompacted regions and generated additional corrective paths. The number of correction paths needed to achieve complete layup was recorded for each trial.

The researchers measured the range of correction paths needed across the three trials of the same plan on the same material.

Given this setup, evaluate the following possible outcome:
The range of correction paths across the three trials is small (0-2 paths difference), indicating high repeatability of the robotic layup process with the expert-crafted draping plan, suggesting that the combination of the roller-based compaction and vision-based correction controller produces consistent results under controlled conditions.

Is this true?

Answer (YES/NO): NO